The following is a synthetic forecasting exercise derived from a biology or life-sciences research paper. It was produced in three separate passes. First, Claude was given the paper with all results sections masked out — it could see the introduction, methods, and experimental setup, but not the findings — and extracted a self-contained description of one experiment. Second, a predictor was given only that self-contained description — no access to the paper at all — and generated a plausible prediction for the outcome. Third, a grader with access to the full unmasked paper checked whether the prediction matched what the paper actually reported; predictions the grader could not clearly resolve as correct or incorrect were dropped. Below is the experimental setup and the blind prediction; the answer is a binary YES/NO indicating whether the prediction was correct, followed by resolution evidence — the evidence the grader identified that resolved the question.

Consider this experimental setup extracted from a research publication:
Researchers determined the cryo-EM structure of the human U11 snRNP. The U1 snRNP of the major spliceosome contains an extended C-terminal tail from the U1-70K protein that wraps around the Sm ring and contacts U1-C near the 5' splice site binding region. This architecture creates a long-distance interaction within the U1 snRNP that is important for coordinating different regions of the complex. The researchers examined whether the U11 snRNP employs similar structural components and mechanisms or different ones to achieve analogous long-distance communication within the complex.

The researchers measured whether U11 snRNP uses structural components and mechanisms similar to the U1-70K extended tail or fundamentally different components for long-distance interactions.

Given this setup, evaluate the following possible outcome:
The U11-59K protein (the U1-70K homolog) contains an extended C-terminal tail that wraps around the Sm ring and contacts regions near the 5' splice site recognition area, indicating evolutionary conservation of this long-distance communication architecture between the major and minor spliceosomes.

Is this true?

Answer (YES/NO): NO